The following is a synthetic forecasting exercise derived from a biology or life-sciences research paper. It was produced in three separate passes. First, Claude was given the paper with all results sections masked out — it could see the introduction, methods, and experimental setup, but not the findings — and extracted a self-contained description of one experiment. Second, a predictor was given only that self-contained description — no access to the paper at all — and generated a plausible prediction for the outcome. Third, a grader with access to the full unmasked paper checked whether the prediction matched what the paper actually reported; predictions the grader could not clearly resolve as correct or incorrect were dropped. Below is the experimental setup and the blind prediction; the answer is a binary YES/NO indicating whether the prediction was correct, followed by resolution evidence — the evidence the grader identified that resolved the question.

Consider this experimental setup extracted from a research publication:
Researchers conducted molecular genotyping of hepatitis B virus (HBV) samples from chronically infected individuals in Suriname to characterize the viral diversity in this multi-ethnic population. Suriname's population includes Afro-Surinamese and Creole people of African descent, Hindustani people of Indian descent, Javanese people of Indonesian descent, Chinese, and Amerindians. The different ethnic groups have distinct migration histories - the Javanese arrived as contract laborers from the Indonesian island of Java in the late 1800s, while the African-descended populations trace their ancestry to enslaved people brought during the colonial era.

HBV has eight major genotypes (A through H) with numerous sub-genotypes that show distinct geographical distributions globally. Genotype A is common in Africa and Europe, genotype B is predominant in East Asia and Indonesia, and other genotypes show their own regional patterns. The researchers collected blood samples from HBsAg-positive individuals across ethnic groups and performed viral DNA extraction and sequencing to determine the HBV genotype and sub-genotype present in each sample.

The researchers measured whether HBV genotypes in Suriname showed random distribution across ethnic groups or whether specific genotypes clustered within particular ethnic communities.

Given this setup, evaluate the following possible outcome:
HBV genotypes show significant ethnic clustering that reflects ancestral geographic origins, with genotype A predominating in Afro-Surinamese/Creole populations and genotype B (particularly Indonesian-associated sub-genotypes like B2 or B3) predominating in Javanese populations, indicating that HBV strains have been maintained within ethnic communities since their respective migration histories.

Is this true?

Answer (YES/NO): YES